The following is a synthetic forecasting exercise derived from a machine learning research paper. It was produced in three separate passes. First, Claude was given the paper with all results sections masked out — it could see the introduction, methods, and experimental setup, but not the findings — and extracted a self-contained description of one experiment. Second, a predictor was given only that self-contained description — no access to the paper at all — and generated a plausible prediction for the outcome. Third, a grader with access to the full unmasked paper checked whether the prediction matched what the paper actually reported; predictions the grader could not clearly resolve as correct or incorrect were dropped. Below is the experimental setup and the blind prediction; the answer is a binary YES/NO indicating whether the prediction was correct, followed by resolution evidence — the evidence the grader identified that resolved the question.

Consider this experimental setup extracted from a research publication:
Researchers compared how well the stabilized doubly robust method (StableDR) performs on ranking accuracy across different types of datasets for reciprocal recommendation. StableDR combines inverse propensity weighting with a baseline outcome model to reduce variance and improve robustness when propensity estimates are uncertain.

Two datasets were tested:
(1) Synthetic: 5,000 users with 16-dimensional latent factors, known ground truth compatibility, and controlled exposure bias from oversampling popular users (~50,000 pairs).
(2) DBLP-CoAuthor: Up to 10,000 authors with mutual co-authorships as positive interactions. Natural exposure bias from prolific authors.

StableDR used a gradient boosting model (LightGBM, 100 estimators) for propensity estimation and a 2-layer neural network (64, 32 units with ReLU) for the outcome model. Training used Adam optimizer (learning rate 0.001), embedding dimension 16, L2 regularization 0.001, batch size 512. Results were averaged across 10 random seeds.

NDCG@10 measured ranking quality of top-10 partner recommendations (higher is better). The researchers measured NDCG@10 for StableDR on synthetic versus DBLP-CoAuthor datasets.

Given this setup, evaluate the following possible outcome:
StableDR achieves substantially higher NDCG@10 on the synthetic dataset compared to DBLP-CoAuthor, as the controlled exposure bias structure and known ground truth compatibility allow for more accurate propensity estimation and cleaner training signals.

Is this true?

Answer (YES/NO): NO